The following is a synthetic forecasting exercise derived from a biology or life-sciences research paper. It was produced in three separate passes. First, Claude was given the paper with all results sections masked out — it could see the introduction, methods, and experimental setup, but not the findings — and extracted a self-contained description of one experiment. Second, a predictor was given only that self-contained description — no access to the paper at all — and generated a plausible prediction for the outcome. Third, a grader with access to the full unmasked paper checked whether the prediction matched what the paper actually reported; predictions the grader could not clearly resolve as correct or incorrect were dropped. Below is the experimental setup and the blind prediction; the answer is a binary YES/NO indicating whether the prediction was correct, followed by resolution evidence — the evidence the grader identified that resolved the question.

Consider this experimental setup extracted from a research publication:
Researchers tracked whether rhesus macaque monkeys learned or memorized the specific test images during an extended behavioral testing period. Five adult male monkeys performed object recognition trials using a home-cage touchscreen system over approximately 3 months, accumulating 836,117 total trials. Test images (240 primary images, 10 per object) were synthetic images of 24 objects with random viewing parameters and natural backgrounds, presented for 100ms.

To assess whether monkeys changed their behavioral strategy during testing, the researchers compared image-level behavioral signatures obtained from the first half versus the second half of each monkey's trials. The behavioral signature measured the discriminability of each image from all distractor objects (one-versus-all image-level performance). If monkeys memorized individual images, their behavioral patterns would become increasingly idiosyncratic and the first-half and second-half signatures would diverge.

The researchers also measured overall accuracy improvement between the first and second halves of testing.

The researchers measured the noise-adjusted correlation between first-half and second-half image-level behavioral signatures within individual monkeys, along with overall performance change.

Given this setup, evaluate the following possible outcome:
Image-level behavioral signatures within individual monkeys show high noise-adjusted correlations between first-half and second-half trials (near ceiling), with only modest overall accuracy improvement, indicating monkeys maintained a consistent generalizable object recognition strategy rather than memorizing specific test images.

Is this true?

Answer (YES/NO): NO